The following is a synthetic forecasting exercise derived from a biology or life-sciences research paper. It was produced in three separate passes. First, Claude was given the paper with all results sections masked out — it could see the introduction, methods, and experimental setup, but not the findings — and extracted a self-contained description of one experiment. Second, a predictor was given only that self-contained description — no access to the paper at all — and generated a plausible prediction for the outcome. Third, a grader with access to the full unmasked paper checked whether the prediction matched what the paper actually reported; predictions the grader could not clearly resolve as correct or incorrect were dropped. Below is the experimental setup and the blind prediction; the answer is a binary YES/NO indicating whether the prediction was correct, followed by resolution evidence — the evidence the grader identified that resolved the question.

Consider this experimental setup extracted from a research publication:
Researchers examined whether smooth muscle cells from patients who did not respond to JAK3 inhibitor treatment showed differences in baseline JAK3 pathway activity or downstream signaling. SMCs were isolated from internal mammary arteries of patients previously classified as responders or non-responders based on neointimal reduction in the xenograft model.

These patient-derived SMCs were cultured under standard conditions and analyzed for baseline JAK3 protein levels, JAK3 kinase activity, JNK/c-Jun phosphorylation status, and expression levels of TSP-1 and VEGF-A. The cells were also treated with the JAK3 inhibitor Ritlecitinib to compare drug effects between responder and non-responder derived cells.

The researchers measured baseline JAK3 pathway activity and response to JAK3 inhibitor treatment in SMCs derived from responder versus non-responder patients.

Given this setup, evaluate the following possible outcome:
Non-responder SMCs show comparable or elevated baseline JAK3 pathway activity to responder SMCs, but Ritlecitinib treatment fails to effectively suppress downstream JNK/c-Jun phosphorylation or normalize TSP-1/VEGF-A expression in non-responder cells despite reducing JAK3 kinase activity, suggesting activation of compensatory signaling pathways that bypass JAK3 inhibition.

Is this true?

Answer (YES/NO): NO